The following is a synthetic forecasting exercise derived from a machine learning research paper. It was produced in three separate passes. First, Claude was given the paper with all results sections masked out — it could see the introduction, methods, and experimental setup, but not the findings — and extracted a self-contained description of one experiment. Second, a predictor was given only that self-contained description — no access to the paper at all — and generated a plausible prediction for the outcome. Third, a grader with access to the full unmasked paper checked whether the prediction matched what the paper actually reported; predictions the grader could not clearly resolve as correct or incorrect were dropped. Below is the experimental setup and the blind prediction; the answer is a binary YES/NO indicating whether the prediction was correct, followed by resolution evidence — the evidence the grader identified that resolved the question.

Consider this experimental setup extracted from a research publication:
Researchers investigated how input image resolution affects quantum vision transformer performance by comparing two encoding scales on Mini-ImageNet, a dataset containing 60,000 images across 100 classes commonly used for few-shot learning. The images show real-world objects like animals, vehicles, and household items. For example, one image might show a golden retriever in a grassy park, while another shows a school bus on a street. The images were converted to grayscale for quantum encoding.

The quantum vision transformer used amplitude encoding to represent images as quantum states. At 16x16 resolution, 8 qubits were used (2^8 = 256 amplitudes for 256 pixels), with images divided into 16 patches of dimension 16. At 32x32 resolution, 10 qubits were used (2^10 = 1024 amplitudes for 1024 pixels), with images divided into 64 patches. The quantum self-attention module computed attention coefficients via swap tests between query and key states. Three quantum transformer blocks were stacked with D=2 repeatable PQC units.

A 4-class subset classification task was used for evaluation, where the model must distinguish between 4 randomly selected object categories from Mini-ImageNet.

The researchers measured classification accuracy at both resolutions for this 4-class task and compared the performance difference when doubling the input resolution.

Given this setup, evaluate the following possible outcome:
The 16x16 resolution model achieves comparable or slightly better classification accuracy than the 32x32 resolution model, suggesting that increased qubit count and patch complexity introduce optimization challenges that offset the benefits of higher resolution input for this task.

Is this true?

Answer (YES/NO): NO